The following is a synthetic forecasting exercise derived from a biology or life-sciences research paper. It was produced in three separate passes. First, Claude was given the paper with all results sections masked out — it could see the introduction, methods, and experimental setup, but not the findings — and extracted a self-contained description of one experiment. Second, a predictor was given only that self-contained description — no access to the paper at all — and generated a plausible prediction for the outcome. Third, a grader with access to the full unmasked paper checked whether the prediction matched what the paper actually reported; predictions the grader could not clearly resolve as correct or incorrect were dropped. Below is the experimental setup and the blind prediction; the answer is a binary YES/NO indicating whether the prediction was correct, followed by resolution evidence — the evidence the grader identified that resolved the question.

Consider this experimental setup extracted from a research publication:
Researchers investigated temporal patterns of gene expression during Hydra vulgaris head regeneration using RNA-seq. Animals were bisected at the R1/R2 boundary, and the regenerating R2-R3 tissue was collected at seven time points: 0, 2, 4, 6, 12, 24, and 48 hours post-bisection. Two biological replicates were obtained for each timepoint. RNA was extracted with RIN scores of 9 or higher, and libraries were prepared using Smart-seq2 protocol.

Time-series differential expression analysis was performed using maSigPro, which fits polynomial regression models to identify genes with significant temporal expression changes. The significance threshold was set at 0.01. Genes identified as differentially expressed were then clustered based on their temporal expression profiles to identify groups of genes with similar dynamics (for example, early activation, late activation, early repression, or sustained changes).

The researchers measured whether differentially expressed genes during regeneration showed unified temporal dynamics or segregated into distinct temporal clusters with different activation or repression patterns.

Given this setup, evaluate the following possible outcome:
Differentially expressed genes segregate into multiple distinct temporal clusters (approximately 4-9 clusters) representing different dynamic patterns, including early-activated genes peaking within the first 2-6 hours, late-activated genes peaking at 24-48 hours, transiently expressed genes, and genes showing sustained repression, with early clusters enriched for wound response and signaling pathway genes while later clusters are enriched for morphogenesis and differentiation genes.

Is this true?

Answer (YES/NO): NO